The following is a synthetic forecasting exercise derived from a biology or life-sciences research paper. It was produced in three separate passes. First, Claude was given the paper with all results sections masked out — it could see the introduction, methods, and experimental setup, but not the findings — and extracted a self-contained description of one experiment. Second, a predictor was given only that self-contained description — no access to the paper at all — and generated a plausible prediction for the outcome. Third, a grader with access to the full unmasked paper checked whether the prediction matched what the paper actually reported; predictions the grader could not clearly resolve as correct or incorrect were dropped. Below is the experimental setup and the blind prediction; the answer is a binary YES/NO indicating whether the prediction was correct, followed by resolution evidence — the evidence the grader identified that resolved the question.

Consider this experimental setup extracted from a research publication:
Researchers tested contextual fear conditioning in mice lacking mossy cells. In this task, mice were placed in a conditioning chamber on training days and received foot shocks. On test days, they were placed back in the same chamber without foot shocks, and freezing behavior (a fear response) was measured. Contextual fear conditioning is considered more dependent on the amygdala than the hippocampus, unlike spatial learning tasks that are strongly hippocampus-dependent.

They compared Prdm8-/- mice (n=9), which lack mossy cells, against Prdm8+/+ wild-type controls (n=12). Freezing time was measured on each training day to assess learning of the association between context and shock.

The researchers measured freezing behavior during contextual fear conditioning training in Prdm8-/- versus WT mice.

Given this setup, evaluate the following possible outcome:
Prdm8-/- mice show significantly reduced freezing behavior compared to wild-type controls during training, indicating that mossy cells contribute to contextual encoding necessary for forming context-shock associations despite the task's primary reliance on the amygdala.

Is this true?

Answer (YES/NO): NO